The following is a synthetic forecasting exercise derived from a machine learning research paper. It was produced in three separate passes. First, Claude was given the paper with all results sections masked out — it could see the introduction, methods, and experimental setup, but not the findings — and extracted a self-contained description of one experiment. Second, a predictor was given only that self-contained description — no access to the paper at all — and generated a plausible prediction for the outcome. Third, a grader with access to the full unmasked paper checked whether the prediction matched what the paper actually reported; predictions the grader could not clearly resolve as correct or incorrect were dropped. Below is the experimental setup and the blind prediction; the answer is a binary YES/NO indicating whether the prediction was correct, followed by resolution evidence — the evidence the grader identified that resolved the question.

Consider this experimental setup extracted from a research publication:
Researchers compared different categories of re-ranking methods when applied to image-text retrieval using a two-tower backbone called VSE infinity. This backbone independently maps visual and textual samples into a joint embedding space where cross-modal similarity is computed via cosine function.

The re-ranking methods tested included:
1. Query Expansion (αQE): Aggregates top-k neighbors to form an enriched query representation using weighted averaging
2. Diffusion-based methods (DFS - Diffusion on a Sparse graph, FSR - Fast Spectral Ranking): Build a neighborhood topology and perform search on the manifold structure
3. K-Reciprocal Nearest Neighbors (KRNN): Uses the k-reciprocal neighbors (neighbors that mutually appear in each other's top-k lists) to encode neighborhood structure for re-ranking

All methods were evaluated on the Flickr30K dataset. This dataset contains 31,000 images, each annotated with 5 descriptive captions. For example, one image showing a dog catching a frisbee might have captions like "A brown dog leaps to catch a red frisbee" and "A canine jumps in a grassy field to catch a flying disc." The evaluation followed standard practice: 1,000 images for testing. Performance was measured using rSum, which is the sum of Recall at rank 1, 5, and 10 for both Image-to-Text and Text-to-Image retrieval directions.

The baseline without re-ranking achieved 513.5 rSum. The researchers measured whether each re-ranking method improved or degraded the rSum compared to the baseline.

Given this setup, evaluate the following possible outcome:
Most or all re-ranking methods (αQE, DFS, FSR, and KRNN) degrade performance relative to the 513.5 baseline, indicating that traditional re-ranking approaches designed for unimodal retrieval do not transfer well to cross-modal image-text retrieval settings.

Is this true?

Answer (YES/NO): NO